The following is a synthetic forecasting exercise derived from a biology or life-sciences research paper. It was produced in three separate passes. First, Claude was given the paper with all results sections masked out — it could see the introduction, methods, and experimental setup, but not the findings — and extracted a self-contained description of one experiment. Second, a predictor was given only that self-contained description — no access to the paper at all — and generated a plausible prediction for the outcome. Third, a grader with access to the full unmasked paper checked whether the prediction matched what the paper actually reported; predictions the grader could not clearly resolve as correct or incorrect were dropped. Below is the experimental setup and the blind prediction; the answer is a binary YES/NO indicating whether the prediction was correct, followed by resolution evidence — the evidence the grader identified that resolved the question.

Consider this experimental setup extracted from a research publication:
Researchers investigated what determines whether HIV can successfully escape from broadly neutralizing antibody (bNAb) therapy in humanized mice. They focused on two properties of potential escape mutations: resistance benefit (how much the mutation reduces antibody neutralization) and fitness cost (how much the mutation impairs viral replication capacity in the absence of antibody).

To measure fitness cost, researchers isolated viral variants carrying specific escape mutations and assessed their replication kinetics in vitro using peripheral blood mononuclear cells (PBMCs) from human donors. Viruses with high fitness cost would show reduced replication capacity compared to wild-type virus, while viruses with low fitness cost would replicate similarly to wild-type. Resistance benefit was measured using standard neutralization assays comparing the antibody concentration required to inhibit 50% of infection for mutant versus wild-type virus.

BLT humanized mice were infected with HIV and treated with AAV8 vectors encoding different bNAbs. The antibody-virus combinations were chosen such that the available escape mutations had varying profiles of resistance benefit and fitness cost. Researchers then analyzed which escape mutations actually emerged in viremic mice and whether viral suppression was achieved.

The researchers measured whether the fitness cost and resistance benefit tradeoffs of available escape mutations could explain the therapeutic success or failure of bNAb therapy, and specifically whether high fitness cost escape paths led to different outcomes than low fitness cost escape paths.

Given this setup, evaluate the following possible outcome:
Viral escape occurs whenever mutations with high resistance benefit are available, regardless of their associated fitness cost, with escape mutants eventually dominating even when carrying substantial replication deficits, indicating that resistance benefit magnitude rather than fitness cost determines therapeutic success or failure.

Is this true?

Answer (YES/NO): NO